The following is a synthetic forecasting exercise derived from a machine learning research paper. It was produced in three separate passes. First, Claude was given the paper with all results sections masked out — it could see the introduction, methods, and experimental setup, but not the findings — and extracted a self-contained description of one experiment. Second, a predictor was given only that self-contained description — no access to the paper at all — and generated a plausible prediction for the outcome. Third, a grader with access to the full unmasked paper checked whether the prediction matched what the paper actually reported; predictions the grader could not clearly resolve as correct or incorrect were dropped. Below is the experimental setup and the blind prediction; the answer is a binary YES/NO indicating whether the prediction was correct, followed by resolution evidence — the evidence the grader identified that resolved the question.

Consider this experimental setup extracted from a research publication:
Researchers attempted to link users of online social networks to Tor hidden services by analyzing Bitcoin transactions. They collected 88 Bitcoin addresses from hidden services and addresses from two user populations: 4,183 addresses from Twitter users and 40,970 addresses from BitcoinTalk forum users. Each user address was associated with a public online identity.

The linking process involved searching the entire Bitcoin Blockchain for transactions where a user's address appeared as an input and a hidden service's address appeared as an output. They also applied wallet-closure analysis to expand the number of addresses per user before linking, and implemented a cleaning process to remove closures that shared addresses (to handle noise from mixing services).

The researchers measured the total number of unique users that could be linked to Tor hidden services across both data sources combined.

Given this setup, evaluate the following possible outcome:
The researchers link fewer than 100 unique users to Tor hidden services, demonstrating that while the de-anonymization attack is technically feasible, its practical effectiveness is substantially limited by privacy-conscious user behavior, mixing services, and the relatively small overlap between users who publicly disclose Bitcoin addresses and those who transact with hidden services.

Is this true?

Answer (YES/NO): NO